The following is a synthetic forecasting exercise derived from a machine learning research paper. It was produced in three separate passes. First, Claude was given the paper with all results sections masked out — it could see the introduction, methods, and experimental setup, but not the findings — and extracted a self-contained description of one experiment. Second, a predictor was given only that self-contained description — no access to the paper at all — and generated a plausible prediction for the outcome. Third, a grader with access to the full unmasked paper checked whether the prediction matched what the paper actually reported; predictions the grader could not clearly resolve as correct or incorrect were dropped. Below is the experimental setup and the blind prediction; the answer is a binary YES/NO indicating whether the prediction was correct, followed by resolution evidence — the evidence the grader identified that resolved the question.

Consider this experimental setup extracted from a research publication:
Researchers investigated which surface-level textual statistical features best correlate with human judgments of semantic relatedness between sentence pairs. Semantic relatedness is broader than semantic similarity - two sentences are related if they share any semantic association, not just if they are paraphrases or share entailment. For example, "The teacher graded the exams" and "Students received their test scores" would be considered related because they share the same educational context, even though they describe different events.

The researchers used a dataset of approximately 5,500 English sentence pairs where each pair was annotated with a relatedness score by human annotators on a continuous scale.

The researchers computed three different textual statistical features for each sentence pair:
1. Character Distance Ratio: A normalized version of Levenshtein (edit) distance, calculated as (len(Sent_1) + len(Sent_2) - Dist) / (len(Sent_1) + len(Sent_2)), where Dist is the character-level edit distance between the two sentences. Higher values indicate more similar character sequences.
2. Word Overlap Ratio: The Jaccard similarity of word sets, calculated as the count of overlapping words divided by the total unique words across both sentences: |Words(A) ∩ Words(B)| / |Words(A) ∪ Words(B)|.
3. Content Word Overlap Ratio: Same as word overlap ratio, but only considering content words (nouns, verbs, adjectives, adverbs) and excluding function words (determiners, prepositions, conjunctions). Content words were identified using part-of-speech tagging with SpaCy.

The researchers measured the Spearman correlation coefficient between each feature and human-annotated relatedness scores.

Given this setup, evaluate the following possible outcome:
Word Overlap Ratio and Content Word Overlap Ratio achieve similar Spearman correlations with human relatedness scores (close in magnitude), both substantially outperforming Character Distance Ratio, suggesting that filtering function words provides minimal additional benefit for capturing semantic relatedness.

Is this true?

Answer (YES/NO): YES